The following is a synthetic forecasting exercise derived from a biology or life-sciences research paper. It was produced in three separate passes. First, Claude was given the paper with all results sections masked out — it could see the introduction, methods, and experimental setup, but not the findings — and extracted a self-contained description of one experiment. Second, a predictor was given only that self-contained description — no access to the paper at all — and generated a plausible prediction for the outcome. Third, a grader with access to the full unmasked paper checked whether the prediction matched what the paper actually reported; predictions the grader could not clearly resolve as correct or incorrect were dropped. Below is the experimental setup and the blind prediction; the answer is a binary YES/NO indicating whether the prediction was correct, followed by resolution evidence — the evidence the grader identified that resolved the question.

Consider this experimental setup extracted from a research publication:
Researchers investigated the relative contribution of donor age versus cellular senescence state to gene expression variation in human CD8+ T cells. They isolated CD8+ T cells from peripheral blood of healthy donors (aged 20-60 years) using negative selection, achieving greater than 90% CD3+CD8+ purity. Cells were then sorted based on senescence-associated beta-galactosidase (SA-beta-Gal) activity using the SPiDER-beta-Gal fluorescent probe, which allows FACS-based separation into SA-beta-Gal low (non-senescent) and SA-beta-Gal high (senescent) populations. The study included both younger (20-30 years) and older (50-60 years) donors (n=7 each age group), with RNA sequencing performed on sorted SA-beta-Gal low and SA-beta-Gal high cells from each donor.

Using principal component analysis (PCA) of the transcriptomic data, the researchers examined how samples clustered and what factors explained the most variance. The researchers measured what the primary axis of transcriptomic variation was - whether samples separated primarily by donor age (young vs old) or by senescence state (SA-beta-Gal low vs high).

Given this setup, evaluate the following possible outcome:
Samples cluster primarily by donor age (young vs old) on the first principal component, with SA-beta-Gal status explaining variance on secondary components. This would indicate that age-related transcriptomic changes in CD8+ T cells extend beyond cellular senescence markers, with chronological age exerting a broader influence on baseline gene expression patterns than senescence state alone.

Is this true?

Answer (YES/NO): NO